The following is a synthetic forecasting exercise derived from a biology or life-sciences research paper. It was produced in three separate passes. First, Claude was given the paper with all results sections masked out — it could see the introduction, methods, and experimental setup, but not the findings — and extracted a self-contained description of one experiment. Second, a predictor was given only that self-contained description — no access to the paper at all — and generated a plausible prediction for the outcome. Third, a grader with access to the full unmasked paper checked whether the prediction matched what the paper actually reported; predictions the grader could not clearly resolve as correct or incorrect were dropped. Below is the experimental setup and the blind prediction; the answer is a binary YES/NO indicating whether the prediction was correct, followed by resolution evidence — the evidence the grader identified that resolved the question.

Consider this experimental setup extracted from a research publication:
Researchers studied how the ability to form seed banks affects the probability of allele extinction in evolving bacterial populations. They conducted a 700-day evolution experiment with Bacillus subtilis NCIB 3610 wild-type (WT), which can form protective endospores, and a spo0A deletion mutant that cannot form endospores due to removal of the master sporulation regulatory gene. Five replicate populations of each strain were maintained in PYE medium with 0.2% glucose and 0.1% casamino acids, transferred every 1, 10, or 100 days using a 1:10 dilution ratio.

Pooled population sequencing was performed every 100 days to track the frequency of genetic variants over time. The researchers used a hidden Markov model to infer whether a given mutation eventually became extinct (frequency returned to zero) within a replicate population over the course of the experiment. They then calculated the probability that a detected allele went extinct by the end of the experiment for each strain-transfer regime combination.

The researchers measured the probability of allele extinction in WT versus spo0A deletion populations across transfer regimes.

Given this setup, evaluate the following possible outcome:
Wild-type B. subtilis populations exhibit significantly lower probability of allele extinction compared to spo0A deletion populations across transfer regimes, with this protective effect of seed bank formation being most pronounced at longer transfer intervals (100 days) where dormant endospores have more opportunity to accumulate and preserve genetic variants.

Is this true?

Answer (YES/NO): NO